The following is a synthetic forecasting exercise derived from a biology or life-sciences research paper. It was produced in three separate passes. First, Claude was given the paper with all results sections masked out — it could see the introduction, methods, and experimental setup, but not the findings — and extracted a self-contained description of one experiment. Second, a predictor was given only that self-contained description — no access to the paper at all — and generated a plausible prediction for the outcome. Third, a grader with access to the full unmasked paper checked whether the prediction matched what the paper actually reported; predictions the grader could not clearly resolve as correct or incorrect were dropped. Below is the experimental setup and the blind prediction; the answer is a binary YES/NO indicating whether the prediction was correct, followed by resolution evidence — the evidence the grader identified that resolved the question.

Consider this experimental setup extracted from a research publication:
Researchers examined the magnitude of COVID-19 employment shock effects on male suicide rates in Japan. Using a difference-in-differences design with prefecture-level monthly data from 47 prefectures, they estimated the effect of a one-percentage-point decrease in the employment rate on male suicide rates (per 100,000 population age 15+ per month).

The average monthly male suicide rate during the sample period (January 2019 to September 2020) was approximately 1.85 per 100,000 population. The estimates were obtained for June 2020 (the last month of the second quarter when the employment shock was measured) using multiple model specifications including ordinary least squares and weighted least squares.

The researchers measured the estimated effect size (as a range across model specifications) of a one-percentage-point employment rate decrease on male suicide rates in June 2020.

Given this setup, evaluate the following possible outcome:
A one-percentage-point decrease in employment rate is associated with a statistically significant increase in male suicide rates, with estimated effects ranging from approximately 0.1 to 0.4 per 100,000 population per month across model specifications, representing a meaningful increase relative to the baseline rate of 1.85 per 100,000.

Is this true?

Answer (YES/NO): YES